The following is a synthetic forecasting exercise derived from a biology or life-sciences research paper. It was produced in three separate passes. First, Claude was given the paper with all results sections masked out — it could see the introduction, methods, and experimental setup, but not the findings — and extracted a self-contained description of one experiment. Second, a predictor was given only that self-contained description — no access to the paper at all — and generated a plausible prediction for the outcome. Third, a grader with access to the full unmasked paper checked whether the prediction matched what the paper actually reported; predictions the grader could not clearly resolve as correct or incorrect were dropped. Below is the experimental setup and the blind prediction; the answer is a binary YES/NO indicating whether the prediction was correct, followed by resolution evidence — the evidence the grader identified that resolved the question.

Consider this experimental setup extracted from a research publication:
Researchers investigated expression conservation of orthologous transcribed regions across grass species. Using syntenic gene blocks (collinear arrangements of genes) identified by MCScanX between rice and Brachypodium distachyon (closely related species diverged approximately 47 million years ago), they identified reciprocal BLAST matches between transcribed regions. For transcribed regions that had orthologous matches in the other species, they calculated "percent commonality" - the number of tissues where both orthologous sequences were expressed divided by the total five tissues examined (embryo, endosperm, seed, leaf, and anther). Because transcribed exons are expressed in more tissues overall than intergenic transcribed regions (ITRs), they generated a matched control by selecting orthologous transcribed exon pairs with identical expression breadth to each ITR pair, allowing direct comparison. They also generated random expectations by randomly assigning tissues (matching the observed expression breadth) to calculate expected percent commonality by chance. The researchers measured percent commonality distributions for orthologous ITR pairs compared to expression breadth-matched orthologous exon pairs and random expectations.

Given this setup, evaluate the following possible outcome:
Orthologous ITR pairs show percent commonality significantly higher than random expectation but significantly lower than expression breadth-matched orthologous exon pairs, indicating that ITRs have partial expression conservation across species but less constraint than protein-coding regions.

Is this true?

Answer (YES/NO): YES